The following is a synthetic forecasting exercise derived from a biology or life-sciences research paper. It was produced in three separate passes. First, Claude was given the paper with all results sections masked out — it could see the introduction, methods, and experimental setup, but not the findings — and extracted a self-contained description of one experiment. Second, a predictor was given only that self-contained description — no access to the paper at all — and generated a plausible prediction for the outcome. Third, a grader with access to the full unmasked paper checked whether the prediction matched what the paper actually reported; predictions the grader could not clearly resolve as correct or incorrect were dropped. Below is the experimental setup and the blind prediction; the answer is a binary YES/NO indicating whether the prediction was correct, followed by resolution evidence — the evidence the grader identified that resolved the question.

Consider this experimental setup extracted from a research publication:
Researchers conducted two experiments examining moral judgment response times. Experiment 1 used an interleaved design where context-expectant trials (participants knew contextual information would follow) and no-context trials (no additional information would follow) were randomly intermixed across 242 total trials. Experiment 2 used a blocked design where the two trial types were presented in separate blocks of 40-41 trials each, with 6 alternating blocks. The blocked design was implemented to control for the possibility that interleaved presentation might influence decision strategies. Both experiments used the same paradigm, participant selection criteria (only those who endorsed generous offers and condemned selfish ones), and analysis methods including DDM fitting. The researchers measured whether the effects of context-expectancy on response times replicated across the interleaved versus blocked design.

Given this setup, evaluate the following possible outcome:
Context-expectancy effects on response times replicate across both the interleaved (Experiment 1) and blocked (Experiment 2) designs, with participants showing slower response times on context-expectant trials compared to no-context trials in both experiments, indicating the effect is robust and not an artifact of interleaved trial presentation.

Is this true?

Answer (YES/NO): YES